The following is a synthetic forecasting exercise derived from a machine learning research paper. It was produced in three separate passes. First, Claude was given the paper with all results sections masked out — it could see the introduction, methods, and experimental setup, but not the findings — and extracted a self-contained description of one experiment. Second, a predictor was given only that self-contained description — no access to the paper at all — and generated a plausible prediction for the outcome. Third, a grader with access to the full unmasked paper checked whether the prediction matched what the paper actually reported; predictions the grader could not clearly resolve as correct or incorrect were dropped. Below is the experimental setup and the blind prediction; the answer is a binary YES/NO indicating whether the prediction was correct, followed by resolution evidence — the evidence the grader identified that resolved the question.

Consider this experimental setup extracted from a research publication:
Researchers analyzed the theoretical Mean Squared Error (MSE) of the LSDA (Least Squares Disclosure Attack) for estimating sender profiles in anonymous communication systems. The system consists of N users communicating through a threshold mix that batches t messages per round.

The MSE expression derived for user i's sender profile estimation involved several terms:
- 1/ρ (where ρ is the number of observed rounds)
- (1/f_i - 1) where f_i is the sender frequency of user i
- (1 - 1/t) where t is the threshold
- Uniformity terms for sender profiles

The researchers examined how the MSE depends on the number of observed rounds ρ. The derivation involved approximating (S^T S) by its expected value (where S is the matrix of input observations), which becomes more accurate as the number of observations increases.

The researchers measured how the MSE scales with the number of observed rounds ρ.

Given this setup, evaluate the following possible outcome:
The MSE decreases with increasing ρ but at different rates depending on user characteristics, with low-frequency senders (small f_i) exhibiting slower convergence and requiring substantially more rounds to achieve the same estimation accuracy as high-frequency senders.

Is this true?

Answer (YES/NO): NO